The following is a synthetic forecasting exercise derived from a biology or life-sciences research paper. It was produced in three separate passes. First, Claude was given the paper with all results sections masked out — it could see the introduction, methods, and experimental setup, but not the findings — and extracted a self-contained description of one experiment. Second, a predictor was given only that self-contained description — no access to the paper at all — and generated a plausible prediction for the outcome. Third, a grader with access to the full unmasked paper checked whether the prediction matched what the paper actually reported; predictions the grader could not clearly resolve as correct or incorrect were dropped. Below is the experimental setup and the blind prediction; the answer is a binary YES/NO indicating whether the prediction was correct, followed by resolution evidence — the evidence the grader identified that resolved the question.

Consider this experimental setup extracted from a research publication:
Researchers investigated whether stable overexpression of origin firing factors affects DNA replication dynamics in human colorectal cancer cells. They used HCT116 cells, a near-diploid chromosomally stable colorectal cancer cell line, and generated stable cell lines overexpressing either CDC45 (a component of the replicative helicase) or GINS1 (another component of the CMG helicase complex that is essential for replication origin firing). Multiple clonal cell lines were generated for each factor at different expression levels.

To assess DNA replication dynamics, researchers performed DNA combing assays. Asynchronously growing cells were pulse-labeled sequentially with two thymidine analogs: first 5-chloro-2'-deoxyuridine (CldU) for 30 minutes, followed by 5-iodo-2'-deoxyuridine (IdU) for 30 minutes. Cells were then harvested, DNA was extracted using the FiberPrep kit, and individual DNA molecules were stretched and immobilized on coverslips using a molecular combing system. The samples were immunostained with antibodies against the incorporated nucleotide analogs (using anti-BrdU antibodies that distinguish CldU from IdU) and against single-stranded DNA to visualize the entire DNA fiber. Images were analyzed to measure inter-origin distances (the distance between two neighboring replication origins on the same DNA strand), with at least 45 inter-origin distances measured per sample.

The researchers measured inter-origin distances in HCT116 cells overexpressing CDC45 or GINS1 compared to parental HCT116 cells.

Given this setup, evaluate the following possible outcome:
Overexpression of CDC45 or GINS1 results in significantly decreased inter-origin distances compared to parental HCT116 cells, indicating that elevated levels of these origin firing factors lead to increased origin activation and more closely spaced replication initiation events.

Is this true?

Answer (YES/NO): YES